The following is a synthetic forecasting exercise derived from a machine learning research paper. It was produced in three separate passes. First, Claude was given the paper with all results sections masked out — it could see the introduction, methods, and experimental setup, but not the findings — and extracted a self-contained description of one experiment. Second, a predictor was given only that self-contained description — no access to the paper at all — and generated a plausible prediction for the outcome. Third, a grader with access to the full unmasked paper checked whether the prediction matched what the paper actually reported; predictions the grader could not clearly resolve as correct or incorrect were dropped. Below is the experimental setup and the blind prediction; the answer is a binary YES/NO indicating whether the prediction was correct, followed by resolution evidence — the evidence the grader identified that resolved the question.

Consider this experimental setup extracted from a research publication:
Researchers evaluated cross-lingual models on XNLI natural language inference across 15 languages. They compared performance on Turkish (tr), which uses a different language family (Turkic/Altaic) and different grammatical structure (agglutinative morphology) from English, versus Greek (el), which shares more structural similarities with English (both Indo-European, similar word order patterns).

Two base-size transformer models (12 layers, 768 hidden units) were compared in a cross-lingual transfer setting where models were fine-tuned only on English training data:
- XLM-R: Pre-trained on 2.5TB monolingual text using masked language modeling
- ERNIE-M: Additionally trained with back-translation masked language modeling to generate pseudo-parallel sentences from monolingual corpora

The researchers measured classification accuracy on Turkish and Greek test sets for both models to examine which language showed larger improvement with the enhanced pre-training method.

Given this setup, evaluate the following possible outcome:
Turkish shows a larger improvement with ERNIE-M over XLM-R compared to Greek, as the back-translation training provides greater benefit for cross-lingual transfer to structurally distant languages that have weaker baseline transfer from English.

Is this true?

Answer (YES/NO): YES